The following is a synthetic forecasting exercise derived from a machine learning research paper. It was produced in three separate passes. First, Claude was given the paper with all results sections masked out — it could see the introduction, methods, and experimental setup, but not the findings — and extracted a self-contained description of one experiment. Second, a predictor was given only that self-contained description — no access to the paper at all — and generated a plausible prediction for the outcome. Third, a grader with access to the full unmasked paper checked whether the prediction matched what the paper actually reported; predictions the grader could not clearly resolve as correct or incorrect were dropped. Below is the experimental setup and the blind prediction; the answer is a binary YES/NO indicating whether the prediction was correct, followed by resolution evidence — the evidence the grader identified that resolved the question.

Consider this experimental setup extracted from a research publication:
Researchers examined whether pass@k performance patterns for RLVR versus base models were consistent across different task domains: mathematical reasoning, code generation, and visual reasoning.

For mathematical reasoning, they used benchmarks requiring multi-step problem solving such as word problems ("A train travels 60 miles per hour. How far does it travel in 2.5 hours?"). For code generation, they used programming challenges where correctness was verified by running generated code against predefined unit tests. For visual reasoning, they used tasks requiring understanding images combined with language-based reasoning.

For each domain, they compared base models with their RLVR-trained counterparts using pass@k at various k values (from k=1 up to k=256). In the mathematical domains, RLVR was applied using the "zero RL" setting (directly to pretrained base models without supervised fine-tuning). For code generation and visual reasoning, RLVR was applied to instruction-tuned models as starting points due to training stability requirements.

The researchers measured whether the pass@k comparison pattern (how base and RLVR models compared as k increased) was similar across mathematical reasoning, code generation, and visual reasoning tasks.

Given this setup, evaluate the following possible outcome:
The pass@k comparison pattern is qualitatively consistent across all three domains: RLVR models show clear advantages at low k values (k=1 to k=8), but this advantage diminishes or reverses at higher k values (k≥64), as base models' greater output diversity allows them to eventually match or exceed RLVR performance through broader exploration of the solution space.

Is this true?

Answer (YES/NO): YES